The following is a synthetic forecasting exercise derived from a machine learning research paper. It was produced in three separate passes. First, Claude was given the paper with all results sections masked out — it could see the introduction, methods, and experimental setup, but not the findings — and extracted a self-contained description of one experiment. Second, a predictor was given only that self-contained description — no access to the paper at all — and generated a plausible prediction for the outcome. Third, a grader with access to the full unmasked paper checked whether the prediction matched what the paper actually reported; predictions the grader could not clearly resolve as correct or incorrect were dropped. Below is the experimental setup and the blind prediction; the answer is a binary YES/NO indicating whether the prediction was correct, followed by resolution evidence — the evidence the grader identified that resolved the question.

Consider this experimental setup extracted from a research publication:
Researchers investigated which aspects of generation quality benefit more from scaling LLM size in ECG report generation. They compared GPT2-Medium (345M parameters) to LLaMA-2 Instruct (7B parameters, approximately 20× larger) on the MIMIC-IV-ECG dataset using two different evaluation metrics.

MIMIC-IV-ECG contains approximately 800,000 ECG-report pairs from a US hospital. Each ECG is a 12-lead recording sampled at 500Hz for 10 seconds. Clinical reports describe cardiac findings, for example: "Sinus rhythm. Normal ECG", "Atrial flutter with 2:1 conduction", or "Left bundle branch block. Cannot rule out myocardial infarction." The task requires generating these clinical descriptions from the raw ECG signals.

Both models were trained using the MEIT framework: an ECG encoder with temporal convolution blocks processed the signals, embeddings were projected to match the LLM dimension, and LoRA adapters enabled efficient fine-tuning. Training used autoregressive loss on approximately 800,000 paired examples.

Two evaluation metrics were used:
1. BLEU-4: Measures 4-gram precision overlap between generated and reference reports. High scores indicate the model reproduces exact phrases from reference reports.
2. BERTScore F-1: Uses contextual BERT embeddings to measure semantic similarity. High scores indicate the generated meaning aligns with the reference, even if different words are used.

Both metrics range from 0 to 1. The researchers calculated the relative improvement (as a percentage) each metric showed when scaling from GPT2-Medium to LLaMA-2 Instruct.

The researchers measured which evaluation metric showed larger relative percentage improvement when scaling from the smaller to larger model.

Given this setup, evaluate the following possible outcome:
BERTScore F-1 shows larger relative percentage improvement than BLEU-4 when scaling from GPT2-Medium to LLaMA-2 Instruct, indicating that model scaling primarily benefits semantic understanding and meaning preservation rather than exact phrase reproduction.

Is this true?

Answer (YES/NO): YES